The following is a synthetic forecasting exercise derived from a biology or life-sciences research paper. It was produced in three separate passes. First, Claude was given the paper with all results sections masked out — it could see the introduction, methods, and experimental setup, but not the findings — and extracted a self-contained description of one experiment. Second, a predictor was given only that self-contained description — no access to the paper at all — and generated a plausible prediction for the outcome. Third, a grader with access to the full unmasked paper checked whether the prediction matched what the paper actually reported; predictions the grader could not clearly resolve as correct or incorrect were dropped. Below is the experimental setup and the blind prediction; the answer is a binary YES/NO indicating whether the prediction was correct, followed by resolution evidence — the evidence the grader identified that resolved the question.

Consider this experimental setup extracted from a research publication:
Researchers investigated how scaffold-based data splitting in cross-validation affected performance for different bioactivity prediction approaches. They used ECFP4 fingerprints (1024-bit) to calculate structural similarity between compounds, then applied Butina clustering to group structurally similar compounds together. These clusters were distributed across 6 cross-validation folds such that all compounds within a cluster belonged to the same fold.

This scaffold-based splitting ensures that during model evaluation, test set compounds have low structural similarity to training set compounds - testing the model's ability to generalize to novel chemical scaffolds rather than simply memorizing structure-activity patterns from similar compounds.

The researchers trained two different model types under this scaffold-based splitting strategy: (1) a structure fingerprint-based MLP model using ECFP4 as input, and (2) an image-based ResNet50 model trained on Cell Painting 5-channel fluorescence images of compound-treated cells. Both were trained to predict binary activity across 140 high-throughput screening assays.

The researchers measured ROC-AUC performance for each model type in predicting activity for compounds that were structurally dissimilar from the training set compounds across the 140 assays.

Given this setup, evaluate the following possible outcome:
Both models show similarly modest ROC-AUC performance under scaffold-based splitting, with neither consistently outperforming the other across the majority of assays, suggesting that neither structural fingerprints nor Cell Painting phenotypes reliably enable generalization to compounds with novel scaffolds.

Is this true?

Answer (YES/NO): NO